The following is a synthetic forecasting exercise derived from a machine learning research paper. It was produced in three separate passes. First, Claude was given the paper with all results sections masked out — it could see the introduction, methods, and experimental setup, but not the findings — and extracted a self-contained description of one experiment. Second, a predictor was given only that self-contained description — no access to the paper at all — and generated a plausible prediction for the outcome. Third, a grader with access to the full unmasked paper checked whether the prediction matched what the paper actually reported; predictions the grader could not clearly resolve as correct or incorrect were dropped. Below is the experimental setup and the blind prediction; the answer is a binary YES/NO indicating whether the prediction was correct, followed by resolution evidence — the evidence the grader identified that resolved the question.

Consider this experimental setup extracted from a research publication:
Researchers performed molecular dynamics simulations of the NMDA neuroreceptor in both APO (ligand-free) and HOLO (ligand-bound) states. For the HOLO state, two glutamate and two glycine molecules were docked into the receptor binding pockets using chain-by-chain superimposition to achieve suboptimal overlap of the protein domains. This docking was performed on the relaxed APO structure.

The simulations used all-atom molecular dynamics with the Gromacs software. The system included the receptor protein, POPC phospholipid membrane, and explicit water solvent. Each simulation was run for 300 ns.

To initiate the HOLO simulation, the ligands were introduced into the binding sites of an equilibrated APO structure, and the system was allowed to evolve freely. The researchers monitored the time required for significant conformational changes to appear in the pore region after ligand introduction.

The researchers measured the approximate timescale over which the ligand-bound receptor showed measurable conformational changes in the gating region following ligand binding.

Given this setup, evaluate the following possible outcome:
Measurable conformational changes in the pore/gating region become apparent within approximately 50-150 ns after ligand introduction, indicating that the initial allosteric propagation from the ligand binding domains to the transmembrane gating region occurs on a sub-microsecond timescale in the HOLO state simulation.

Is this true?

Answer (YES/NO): YES